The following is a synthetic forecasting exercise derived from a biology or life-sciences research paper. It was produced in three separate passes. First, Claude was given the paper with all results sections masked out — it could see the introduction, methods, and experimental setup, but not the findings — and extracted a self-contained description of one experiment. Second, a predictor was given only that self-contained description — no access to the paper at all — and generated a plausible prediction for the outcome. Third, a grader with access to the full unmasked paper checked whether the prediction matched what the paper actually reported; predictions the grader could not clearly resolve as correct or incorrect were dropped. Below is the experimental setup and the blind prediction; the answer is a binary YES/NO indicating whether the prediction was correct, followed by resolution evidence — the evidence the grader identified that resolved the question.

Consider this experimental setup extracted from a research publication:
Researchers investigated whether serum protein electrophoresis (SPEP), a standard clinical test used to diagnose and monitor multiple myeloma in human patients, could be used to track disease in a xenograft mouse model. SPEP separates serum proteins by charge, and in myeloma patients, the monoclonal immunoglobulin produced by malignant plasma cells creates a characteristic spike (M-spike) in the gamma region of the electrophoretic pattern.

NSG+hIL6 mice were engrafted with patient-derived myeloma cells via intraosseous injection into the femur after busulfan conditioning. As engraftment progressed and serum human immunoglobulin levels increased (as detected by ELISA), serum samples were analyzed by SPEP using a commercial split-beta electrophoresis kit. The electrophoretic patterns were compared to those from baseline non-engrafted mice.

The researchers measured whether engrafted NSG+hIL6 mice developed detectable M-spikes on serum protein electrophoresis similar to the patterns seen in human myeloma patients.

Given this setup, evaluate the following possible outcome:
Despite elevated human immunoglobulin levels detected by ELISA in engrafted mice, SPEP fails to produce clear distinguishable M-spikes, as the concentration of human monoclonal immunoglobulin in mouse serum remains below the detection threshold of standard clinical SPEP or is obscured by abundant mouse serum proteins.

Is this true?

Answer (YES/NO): NO